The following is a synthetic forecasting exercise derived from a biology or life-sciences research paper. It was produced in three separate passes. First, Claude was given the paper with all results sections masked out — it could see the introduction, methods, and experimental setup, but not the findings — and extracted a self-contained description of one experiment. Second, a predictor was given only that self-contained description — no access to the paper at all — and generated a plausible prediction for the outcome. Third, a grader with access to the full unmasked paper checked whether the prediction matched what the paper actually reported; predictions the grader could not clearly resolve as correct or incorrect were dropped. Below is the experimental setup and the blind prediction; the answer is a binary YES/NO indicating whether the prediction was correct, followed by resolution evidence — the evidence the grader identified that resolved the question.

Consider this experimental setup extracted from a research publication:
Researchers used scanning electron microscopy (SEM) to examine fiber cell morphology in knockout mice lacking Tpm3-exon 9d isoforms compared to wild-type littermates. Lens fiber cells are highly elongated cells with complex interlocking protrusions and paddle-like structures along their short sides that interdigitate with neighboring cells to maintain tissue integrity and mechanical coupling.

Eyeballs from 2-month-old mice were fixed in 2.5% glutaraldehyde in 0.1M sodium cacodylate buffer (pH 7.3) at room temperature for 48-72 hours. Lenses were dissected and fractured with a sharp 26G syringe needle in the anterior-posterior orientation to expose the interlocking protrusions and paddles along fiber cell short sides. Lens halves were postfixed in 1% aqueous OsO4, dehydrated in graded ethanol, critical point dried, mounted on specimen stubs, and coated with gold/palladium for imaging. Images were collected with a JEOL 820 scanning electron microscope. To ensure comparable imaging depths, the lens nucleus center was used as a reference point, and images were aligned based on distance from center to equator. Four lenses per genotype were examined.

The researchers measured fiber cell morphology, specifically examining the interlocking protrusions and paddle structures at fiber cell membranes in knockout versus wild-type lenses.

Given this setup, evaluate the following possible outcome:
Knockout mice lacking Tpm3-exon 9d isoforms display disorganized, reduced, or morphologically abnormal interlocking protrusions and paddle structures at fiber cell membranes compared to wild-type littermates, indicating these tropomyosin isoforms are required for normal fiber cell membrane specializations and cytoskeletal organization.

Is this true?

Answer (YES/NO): NO